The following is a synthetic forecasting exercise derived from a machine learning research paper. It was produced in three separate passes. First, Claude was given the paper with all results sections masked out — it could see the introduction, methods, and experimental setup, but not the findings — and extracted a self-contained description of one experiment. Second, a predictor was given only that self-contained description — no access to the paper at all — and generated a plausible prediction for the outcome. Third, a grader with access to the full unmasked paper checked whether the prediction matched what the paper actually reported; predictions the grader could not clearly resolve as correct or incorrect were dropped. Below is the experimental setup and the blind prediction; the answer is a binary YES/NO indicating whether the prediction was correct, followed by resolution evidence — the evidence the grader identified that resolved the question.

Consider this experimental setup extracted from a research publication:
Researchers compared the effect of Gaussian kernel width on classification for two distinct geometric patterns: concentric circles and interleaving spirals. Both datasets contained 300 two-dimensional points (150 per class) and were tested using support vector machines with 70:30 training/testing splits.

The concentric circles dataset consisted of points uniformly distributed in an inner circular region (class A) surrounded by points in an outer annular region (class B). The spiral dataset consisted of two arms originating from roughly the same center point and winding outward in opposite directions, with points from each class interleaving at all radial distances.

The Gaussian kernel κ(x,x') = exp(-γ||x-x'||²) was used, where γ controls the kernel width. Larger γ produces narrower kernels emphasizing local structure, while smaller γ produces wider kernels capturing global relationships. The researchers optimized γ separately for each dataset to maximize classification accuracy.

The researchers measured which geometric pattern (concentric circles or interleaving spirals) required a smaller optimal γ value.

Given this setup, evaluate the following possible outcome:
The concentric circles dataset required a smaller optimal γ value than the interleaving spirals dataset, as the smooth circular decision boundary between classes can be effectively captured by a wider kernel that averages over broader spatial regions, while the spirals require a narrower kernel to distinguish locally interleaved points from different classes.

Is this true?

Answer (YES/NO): NO